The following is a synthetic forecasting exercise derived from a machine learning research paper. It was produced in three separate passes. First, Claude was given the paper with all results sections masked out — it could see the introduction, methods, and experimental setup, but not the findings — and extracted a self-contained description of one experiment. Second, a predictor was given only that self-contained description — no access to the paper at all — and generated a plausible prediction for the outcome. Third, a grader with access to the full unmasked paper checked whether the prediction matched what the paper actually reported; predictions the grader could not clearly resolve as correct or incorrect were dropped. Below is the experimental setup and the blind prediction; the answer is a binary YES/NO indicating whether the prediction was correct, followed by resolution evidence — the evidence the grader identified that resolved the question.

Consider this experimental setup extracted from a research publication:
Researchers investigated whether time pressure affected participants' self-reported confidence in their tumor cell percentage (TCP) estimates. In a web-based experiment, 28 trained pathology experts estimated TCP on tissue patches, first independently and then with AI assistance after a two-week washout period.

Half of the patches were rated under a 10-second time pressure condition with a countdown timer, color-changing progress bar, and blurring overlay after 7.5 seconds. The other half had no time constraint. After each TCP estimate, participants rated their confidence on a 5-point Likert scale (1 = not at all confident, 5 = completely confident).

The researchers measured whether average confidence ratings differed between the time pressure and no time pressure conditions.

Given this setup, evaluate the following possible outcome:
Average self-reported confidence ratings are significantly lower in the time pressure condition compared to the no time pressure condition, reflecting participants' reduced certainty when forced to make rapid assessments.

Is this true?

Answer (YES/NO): NO